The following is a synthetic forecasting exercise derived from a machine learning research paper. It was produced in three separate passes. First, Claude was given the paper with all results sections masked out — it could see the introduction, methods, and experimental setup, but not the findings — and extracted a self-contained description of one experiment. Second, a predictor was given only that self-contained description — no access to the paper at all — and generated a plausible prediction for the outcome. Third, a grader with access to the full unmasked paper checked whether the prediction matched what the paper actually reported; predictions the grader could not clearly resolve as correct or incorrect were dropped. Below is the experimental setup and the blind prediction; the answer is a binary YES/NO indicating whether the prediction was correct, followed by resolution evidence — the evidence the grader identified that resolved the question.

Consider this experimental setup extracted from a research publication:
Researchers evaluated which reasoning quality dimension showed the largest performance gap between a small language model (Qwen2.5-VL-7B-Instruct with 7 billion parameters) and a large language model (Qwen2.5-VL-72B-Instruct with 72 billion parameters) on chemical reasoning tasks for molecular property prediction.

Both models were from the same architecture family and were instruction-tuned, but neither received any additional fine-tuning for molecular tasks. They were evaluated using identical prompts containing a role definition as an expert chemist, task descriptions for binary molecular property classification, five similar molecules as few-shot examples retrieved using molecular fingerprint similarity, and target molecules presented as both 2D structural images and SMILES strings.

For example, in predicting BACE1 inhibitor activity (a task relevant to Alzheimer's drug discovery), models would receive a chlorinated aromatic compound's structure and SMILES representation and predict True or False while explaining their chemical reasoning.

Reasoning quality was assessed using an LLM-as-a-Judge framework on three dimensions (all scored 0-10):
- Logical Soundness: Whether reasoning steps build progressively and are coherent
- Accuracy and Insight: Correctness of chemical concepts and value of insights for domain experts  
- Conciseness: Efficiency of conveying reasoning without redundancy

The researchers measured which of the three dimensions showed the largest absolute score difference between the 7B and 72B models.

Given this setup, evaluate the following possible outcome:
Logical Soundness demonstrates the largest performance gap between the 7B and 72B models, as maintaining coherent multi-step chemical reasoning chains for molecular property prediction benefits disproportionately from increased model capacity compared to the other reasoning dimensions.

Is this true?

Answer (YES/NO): YES